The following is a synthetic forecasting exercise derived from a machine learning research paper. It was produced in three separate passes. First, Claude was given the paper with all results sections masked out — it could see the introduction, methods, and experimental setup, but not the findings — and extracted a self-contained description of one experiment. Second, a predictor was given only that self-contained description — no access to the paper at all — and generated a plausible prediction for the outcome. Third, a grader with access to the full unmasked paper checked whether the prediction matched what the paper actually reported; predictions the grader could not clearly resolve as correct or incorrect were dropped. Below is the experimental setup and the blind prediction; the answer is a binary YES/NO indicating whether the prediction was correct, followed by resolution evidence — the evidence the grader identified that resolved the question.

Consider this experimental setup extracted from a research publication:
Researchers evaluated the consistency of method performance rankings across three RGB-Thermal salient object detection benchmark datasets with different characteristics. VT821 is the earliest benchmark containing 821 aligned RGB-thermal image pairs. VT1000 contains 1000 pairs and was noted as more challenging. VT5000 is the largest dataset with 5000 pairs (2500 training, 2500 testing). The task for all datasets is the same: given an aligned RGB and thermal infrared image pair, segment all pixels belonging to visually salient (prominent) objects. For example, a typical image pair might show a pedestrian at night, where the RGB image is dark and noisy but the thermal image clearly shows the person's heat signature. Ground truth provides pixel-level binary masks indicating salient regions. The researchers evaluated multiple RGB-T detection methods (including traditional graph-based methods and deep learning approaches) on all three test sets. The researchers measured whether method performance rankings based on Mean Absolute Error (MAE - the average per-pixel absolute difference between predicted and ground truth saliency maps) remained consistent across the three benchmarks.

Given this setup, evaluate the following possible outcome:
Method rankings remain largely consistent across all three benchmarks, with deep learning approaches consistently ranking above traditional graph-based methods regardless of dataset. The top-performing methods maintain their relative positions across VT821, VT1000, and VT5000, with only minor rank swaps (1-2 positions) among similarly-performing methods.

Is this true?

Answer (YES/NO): YES